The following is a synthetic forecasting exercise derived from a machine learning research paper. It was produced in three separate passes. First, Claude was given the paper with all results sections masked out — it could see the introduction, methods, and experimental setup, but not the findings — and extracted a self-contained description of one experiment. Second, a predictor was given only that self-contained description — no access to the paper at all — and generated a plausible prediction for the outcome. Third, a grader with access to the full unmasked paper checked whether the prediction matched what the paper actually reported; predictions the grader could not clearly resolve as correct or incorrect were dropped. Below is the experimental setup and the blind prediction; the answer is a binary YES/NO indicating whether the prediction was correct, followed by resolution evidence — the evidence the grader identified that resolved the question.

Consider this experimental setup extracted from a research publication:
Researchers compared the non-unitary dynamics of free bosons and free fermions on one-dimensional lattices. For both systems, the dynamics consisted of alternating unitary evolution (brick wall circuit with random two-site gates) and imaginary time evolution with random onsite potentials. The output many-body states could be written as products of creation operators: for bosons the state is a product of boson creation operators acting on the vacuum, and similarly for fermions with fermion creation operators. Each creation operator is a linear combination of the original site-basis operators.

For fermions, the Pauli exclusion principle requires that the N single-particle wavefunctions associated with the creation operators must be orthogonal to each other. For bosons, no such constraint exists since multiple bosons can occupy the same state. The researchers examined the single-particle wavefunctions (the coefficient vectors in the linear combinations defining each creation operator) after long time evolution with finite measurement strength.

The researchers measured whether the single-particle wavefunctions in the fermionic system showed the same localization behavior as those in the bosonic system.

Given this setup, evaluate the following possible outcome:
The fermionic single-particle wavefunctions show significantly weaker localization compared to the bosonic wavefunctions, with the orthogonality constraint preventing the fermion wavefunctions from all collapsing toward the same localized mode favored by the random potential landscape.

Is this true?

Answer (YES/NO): YES